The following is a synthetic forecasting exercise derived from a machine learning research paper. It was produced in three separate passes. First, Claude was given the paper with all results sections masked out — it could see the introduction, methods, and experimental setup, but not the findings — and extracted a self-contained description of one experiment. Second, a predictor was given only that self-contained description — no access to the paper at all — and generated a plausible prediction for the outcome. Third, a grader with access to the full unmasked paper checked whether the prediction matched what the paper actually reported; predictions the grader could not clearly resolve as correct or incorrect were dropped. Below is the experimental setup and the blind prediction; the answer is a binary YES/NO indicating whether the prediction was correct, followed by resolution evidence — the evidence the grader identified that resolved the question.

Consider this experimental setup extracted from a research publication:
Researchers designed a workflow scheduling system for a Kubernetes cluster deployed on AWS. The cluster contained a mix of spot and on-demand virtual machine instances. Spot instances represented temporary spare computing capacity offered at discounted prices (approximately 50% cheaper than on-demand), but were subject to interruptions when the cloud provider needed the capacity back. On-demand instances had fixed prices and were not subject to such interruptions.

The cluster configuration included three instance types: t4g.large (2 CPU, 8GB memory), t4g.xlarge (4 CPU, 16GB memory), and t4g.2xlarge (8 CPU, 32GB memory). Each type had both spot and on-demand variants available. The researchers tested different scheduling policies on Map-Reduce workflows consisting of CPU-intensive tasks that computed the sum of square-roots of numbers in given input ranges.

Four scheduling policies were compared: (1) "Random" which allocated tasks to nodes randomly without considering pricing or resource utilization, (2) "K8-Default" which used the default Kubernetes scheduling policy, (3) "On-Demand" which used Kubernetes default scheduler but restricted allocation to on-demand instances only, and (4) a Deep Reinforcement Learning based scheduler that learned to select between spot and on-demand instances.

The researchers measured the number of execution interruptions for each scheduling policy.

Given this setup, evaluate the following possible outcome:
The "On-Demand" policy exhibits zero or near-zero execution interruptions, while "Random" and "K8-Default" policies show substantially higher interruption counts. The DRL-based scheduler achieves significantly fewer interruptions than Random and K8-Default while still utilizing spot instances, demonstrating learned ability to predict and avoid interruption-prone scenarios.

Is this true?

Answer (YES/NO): NO